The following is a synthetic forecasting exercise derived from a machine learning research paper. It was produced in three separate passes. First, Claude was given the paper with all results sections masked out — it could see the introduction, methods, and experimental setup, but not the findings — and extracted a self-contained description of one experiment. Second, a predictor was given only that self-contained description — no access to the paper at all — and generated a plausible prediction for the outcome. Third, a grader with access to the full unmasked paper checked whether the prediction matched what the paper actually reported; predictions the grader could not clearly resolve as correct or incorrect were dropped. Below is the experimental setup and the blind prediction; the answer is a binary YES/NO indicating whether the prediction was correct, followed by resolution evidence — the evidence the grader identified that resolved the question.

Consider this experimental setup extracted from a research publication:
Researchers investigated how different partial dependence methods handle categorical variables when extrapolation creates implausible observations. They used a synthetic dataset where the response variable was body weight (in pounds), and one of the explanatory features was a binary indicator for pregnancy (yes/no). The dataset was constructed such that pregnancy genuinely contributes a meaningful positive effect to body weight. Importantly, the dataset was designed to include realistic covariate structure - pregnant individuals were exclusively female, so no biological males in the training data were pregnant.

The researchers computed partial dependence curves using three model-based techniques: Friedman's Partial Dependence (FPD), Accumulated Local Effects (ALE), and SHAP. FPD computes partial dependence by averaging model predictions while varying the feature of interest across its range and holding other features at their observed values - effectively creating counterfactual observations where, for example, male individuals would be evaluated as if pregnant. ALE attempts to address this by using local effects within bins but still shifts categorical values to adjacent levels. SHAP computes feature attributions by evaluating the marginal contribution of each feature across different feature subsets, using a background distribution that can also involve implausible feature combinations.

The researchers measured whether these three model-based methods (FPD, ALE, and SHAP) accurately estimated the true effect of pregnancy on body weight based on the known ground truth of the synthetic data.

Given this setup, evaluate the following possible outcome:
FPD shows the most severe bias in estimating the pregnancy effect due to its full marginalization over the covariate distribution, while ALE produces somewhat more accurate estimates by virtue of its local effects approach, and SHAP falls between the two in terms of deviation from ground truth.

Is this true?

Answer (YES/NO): NO